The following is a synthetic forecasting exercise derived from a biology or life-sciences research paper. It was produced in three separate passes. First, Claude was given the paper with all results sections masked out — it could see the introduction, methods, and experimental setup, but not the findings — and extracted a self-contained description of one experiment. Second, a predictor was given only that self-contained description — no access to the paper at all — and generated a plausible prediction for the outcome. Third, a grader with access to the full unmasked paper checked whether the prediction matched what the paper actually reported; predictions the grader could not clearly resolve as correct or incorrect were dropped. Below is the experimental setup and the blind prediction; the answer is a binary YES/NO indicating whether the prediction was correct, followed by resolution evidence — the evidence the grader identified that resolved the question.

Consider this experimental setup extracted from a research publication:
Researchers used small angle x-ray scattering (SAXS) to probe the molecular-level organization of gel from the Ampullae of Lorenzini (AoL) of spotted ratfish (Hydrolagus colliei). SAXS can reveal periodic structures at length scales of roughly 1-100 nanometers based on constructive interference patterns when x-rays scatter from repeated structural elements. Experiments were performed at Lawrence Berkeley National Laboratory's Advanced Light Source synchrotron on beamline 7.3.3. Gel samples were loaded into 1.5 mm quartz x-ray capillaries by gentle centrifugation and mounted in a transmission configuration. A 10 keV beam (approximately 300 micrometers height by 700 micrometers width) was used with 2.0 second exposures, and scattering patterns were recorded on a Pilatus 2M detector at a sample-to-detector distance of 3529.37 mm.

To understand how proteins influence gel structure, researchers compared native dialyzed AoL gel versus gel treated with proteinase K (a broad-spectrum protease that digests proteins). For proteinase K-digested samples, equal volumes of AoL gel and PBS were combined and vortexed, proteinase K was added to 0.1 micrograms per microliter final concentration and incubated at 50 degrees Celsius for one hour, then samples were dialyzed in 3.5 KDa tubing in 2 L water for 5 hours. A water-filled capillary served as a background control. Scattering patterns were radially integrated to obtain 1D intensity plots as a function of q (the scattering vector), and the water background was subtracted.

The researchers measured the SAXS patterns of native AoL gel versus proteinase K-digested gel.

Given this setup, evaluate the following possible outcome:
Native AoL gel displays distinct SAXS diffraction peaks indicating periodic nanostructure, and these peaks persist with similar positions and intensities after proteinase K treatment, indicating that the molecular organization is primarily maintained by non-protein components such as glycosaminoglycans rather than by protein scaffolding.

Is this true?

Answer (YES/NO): NO